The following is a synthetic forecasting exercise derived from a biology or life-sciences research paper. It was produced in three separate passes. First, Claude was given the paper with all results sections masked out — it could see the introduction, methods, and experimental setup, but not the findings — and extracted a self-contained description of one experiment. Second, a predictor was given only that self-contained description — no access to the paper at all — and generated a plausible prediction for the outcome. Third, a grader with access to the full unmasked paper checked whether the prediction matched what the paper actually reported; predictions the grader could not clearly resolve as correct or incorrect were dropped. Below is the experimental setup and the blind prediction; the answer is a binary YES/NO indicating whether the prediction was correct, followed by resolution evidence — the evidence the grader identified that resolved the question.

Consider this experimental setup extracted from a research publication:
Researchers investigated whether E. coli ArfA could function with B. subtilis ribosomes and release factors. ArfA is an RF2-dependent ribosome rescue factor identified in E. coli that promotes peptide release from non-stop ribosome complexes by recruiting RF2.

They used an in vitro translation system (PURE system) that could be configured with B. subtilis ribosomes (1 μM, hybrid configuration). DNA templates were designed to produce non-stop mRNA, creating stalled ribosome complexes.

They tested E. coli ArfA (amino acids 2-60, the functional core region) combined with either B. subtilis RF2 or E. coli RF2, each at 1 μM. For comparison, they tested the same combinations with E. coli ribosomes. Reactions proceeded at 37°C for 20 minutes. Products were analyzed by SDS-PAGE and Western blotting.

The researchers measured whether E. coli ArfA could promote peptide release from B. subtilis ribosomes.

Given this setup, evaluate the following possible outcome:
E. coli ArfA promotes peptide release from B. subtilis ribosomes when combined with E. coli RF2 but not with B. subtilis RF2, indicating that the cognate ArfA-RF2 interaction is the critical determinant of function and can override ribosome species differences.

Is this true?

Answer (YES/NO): NO